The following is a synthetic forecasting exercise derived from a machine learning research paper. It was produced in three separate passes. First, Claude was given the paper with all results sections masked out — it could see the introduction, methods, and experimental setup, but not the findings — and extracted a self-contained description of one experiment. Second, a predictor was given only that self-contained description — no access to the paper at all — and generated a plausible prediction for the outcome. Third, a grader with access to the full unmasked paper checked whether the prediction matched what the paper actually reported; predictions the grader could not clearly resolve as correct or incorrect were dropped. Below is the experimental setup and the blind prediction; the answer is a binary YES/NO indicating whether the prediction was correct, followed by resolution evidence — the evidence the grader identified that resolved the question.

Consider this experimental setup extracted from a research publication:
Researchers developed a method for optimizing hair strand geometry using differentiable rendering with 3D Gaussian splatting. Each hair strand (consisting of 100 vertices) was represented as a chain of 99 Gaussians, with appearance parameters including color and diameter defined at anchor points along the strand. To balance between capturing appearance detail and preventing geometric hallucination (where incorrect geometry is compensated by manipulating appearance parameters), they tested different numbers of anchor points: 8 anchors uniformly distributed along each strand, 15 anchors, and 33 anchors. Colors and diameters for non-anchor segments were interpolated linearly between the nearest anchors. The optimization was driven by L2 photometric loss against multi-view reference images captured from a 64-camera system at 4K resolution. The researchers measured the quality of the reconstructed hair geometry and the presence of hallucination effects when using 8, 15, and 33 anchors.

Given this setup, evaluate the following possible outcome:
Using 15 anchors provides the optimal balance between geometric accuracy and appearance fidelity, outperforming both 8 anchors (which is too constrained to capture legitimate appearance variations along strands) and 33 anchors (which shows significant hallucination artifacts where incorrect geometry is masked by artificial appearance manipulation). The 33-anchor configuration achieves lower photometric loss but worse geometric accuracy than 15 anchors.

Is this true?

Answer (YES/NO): NO